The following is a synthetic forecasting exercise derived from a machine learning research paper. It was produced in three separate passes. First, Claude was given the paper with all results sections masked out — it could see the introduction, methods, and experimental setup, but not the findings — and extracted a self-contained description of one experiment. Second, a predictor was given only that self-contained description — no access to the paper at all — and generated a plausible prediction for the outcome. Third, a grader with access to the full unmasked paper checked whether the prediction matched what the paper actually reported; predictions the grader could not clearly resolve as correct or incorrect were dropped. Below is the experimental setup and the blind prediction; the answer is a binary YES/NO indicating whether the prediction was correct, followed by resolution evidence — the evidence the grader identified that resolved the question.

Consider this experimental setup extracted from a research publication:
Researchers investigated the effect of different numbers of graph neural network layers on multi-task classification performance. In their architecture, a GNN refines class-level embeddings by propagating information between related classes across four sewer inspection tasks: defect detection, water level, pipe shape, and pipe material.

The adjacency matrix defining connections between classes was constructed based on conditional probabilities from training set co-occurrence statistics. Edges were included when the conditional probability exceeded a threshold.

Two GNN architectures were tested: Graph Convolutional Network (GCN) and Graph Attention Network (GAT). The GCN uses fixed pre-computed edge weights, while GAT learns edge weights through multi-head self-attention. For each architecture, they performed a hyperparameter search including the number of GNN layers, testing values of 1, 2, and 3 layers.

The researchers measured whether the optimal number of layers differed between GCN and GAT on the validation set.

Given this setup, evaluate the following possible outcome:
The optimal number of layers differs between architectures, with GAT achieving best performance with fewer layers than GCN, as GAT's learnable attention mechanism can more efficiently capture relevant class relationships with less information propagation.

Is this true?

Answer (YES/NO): YES